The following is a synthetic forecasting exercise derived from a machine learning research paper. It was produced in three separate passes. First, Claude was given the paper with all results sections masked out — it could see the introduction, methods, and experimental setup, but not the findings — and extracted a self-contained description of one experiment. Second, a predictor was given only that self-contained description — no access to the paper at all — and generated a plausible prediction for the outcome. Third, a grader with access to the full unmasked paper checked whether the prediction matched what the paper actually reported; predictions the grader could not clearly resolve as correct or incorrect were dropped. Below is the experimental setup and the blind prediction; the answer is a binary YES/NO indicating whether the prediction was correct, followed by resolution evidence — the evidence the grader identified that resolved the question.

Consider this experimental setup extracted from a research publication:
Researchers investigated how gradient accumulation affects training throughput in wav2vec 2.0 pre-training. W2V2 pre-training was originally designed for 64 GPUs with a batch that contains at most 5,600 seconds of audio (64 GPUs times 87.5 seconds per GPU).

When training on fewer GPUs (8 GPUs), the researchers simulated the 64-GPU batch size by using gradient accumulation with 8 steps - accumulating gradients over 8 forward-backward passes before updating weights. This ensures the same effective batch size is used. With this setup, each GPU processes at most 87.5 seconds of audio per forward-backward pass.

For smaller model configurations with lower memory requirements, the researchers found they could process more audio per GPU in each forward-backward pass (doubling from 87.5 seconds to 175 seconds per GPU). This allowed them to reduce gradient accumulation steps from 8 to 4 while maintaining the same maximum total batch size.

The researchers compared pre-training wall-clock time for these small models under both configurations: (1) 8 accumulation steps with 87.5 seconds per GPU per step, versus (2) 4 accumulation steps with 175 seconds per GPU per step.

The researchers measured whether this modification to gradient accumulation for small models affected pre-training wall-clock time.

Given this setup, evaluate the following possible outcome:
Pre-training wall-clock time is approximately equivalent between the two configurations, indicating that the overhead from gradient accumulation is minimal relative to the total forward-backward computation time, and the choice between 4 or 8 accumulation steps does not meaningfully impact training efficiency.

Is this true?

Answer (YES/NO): NO